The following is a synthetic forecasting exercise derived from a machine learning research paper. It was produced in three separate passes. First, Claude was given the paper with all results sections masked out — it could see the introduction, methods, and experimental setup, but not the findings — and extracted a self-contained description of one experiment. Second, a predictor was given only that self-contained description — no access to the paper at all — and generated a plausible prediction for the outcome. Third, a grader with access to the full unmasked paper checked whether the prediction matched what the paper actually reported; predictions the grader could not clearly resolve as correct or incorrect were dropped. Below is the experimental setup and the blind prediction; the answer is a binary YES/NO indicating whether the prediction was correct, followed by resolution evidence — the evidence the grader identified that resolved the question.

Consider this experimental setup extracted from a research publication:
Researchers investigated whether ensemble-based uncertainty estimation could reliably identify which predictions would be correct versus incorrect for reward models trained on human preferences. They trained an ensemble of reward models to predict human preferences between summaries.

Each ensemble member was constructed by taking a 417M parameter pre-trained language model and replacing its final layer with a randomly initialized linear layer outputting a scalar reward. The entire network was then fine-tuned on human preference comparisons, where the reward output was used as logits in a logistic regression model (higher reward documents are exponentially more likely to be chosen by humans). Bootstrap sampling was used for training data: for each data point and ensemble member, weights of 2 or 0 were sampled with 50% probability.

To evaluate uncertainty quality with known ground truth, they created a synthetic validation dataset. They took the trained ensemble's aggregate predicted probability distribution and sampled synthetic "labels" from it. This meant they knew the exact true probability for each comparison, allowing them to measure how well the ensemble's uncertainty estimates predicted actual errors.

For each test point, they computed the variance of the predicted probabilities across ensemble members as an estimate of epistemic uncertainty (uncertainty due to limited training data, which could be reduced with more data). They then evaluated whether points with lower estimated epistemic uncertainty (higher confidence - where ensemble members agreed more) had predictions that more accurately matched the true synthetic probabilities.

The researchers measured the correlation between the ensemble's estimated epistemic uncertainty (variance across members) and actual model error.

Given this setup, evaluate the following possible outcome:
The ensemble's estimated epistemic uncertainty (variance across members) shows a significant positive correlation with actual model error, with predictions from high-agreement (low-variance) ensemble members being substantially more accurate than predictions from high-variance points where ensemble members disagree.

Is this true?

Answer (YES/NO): NO